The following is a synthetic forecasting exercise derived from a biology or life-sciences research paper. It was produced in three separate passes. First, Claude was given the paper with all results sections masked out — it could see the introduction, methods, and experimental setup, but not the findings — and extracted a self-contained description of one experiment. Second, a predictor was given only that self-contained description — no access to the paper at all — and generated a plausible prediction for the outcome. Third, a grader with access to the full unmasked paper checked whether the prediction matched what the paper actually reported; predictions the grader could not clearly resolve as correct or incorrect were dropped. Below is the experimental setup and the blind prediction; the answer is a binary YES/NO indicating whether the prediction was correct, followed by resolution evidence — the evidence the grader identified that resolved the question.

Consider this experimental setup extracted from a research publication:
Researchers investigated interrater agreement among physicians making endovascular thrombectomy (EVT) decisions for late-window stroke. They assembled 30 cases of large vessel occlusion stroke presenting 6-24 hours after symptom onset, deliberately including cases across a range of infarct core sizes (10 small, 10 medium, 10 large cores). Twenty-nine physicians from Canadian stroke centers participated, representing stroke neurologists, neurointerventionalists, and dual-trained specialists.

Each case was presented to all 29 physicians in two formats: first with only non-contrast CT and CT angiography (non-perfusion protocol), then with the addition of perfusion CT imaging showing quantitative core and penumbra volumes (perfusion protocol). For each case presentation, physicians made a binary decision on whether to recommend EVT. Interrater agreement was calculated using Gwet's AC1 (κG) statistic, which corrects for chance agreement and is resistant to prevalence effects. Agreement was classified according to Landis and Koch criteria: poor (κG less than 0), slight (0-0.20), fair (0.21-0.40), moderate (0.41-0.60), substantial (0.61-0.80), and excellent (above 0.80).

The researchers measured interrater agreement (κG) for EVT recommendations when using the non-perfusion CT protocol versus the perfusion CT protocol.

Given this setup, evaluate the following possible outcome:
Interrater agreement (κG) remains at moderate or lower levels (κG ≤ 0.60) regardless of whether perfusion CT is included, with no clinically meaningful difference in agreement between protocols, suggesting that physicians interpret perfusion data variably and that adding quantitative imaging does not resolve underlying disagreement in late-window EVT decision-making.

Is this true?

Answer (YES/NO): YES